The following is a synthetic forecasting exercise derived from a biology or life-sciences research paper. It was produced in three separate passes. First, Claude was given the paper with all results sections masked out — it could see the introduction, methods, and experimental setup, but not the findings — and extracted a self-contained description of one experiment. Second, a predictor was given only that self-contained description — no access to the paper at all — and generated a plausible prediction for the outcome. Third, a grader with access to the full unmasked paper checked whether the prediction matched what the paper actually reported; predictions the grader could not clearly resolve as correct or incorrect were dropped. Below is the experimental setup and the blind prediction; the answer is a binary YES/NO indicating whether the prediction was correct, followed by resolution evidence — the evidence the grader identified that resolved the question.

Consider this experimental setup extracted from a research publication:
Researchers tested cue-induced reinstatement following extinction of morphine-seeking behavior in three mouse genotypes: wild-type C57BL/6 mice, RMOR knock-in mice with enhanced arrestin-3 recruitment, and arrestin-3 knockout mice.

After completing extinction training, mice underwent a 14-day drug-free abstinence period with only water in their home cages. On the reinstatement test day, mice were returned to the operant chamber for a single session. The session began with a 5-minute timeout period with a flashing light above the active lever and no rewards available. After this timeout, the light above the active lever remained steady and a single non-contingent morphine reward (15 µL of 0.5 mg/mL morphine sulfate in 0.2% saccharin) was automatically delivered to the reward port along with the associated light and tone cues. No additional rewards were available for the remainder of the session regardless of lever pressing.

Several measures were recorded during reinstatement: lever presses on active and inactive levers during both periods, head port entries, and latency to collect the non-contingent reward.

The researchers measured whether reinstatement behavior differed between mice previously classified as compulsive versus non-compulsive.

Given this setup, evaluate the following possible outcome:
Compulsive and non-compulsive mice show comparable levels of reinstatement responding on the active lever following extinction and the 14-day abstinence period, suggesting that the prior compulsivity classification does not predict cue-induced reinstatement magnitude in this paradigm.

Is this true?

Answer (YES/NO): NO